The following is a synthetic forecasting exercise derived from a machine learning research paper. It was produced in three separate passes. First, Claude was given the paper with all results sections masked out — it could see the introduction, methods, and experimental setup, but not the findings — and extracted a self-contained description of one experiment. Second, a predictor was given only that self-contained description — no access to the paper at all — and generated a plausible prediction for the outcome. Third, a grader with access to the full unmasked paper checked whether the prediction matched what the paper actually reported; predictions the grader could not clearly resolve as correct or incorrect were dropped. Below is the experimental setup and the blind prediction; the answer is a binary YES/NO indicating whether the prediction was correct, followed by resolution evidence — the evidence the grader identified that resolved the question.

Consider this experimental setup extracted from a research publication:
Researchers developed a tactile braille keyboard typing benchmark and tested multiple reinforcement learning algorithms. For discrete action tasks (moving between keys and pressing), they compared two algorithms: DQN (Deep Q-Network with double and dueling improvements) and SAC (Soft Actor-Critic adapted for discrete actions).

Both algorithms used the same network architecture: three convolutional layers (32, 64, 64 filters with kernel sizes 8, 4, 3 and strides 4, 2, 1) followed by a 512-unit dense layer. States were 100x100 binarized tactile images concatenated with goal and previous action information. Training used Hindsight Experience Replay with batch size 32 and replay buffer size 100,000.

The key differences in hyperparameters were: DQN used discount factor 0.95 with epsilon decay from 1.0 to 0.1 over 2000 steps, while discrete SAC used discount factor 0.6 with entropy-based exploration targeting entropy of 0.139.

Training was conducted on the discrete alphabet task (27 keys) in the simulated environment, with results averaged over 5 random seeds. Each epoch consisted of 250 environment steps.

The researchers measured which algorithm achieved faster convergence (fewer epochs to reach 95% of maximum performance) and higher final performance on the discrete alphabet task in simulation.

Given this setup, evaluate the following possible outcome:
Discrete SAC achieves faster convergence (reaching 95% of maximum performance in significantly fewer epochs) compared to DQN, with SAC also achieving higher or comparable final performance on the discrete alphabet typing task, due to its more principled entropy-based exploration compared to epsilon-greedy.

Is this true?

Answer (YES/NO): NO